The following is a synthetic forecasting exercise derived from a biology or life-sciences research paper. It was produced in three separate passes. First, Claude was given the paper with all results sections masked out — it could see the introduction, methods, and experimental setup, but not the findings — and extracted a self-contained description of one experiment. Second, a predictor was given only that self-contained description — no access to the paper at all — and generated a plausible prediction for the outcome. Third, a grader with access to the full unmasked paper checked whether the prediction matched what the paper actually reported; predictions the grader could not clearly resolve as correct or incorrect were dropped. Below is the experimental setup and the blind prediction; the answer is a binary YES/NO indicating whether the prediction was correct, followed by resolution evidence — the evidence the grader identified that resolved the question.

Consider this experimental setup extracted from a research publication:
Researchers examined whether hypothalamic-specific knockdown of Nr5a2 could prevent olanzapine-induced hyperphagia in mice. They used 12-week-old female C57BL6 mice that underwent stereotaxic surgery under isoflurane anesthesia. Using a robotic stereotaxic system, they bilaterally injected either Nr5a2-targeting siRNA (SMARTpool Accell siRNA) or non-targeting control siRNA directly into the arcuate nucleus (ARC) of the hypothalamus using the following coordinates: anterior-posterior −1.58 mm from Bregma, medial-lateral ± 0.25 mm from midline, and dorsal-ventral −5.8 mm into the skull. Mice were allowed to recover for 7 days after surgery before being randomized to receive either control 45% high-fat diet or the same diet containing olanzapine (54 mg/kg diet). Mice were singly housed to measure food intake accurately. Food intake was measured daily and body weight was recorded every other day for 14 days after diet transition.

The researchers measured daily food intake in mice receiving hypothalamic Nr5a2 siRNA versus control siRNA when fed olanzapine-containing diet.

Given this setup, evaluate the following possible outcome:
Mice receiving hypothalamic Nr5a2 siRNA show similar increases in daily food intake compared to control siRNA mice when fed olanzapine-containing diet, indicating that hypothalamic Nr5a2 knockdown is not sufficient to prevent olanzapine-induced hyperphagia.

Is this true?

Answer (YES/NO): NO